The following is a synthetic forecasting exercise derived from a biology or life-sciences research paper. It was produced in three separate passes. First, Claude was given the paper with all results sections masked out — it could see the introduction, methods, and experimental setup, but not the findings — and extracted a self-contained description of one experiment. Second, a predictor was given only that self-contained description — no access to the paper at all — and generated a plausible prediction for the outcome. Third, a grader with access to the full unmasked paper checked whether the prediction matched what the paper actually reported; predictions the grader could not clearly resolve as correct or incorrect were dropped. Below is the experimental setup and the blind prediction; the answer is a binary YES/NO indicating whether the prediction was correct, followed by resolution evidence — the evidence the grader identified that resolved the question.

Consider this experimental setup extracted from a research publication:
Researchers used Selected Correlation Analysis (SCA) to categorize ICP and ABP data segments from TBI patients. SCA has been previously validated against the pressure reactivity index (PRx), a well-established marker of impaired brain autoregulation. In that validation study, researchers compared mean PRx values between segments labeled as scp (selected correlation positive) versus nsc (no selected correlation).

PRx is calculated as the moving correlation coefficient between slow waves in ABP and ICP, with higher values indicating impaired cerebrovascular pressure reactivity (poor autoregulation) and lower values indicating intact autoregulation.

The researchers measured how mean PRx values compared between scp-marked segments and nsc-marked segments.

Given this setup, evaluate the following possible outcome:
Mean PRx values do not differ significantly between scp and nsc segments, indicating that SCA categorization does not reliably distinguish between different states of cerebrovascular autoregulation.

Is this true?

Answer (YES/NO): NO